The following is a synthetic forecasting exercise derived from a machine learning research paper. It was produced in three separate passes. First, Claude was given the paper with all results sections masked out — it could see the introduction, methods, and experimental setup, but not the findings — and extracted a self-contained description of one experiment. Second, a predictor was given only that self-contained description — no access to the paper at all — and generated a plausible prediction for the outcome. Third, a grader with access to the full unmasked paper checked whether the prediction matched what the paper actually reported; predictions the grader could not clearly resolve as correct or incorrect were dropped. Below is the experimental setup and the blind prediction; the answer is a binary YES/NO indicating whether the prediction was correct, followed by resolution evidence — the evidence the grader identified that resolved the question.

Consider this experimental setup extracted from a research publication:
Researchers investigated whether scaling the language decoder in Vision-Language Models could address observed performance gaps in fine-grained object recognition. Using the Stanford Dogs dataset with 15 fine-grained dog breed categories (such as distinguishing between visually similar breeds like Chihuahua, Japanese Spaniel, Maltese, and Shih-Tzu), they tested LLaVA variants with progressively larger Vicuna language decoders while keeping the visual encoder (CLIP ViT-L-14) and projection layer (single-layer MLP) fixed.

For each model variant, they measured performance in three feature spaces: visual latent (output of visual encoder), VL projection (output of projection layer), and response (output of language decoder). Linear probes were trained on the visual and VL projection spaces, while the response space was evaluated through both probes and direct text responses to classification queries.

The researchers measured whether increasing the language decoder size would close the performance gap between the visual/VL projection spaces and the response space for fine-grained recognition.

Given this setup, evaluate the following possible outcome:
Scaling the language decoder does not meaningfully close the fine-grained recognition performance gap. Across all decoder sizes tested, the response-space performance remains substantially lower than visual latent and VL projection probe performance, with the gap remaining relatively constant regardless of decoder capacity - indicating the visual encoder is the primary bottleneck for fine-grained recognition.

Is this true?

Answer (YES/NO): NO